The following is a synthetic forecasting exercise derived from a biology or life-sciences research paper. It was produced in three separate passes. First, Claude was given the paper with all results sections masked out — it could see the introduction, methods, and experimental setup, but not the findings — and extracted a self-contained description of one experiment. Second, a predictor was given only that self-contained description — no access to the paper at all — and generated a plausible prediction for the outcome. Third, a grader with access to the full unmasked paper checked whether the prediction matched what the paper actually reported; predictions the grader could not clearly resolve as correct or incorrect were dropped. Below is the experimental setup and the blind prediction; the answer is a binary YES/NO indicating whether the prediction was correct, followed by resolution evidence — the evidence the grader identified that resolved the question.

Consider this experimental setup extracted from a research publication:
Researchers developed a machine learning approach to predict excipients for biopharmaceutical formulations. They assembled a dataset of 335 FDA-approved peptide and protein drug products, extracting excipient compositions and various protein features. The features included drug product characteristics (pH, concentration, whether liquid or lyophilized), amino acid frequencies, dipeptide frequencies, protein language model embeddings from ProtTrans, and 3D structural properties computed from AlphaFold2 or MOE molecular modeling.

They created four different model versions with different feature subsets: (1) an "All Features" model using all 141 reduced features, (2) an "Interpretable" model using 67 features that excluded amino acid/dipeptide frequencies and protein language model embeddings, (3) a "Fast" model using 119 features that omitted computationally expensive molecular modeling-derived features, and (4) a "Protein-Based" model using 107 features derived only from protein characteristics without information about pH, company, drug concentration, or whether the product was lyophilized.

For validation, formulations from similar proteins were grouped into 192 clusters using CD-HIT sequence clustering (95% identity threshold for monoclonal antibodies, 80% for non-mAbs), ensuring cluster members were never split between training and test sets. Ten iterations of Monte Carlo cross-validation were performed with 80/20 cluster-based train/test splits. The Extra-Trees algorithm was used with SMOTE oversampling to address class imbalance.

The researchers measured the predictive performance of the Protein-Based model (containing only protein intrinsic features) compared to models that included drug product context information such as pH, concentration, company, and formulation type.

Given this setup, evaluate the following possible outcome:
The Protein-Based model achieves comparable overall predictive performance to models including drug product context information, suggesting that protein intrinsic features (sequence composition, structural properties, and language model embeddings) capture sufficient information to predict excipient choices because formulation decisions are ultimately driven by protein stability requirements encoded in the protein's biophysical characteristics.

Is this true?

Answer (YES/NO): YES